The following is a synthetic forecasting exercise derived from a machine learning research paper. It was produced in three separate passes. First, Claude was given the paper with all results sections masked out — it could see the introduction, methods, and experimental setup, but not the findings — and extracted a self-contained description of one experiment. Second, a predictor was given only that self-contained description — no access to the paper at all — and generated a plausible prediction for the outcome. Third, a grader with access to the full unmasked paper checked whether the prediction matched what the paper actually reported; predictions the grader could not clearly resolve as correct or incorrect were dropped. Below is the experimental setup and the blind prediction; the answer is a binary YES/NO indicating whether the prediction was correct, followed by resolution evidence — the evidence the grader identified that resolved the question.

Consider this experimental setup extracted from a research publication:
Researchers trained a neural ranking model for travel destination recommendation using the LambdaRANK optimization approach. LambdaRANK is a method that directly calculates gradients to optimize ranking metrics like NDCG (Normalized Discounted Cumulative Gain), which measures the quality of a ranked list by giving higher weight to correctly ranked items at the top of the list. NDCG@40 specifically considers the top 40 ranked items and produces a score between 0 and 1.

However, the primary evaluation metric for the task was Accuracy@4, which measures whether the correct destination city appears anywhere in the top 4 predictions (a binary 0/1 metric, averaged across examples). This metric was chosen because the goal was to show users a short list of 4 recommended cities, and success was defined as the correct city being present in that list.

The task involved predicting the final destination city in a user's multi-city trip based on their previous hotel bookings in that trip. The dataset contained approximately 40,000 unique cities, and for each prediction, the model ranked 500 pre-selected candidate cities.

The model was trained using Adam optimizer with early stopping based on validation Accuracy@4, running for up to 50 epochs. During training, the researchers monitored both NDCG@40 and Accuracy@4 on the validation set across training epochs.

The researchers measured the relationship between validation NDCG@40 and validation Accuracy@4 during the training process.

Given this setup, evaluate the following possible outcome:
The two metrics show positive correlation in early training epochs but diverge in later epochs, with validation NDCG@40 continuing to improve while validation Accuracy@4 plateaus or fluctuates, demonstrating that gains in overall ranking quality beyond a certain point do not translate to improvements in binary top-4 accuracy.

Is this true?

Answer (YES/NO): NO